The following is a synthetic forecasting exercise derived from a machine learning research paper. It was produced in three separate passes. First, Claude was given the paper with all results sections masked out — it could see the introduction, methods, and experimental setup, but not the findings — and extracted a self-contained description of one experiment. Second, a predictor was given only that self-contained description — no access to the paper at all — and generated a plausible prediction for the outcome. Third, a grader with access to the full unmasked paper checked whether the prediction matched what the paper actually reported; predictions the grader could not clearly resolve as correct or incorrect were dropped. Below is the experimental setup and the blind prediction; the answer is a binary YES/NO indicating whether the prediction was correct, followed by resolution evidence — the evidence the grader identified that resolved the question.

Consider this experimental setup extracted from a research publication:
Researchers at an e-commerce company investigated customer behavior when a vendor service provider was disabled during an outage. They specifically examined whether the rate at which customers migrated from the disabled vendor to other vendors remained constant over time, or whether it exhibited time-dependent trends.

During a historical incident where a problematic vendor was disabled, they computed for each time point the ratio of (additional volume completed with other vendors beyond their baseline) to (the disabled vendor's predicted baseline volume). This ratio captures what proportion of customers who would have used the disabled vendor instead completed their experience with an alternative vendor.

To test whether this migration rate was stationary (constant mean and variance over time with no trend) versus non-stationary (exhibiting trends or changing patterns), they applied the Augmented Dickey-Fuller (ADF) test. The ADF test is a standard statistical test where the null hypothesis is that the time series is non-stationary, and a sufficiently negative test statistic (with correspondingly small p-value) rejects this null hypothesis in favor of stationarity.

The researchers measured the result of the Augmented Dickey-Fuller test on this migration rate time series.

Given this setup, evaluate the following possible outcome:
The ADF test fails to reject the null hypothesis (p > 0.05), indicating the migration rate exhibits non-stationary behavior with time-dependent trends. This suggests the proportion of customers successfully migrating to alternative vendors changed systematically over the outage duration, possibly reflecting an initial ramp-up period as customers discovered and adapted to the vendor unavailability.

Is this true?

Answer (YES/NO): NO